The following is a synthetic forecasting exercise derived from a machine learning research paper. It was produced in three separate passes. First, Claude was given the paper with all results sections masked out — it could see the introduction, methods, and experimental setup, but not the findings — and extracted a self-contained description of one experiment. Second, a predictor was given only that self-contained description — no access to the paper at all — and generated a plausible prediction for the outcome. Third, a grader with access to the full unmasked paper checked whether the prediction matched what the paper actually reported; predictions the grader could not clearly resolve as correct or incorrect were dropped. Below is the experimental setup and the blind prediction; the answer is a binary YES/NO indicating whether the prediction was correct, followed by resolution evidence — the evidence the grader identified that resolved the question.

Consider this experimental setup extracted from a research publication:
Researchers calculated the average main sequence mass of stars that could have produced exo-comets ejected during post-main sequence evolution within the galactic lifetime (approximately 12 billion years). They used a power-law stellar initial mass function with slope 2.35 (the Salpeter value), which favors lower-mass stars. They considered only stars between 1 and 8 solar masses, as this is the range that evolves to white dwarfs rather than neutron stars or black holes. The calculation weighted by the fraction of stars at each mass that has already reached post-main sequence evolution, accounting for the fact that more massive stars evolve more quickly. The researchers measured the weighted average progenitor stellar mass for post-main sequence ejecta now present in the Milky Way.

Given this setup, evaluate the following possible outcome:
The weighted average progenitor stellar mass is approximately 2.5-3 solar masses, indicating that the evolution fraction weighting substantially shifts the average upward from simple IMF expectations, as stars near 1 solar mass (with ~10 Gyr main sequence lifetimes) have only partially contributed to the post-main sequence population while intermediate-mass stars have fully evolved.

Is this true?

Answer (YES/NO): YES